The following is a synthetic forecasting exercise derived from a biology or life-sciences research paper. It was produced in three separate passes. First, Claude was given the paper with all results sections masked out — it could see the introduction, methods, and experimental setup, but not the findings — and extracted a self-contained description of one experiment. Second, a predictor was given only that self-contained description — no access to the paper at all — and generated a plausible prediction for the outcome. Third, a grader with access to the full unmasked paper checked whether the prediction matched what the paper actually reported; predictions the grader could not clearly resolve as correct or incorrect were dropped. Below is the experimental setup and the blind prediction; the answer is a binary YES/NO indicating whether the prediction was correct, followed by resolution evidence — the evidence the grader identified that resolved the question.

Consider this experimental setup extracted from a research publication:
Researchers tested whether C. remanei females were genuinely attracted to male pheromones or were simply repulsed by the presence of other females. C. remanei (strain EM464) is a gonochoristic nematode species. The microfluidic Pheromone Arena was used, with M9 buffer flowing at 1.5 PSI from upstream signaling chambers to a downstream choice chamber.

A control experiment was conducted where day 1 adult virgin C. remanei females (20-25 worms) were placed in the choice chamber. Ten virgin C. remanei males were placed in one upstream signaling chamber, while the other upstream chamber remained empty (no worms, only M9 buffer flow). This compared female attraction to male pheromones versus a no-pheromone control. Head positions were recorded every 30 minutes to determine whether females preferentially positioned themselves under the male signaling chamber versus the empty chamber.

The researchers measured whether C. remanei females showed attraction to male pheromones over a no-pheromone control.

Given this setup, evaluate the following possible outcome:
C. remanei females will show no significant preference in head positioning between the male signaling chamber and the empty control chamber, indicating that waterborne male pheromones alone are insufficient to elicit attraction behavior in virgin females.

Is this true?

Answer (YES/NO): NO